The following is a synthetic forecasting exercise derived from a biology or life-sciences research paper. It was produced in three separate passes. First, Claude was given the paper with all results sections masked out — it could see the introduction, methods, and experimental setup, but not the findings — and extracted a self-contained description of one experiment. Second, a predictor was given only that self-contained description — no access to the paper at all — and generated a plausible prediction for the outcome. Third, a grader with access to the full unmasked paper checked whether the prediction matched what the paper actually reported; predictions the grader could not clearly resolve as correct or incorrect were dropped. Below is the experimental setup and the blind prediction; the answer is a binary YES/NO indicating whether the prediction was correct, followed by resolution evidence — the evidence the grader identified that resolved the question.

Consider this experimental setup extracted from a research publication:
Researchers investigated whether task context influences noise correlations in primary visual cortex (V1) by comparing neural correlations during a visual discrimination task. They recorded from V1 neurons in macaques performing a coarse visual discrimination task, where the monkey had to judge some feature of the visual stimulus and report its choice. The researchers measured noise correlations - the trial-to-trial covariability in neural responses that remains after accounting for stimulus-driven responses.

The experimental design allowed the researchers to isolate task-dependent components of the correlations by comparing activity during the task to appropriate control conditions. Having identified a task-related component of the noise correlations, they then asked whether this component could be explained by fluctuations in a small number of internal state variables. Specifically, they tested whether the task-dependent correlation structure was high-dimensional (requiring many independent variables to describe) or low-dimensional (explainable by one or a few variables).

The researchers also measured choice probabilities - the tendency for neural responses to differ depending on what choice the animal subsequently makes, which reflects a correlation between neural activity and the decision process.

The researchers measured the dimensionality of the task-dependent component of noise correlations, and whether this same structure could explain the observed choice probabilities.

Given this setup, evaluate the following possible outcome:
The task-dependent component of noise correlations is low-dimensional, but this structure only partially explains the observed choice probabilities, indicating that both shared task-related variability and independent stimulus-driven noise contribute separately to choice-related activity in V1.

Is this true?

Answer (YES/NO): YES